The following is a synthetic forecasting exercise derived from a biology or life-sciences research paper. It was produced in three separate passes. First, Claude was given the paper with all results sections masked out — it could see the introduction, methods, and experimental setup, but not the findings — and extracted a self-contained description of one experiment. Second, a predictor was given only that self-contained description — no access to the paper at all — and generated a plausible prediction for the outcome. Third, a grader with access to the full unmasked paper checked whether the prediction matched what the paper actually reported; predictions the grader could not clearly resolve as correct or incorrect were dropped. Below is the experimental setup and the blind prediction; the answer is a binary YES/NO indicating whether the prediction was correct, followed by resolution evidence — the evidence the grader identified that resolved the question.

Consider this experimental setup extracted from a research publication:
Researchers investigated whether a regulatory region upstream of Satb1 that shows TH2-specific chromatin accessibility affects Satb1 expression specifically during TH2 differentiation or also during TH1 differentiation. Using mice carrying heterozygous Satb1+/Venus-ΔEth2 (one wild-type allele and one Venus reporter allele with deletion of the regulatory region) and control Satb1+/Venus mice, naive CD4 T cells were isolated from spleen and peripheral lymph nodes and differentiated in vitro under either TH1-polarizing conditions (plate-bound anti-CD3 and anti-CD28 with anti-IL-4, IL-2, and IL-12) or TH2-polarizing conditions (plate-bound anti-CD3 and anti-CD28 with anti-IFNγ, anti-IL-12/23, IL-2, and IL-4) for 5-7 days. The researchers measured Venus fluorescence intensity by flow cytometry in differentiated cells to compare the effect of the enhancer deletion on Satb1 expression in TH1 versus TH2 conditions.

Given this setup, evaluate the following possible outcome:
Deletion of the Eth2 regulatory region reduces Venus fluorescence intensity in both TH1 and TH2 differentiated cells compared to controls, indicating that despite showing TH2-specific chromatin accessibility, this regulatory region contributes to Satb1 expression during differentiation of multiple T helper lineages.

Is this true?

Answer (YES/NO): NO